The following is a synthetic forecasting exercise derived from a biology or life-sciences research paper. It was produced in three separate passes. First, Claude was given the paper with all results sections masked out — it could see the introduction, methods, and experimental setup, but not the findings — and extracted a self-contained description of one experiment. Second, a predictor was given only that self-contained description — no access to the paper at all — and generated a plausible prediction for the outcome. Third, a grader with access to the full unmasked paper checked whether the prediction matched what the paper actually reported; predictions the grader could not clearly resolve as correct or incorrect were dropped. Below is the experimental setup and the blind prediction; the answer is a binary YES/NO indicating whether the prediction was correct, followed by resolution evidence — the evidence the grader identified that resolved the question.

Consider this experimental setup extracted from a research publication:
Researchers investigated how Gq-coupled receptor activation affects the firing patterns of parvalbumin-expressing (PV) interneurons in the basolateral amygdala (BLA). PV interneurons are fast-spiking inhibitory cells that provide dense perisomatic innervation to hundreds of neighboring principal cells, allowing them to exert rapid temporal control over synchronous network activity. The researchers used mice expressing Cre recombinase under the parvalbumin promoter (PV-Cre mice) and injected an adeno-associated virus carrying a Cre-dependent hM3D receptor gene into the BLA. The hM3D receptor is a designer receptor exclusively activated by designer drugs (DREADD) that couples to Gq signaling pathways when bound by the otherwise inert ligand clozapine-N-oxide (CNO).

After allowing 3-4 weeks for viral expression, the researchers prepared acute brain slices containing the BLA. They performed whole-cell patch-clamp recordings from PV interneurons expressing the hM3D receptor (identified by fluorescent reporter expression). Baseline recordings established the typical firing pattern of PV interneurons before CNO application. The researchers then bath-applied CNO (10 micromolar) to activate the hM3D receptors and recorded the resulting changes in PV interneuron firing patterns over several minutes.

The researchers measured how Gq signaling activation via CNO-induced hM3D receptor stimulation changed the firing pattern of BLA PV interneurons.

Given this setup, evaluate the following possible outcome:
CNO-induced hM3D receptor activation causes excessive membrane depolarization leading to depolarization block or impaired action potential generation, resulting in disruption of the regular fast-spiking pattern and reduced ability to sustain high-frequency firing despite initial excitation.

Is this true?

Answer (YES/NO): NO